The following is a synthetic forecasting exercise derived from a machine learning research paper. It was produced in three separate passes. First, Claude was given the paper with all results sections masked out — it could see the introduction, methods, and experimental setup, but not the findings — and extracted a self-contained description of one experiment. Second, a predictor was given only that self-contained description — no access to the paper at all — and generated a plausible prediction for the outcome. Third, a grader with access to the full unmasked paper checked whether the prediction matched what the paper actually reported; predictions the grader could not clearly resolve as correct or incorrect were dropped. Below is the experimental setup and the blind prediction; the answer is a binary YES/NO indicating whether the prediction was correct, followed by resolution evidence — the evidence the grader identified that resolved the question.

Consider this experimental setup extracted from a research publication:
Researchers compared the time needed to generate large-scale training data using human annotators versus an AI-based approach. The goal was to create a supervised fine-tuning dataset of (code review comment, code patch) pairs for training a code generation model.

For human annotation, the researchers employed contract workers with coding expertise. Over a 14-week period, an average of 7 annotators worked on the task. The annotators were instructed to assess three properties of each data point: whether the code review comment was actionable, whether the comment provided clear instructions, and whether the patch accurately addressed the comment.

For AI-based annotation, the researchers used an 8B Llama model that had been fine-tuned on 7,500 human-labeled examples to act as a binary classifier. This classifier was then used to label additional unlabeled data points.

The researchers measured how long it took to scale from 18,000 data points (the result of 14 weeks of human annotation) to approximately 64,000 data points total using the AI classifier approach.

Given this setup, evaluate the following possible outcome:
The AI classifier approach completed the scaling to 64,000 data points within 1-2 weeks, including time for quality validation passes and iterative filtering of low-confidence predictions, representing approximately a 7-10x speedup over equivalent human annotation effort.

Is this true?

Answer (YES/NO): NO